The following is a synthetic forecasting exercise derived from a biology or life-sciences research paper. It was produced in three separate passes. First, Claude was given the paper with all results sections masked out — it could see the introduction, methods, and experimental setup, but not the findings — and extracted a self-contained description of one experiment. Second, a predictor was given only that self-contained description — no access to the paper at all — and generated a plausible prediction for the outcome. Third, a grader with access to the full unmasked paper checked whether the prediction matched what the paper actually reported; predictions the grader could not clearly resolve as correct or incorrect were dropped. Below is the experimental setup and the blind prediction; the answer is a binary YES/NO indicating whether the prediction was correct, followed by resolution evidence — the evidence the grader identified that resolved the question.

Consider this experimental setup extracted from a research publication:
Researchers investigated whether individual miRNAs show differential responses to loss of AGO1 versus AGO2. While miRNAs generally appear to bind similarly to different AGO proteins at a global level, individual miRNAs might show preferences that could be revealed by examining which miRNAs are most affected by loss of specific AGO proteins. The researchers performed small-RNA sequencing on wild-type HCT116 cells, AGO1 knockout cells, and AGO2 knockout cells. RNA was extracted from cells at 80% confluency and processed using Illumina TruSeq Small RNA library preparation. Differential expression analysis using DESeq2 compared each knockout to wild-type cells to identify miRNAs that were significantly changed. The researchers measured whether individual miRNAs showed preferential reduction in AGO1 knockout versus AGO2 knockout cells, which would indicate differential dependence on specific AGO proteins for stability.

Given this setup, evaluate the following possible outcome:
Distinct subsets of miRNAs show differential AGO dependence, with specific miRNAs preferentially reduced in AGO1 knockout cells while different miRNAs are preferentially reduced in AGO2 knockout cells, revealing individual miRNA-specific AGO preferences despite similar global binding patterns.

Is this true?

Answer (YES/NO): NO